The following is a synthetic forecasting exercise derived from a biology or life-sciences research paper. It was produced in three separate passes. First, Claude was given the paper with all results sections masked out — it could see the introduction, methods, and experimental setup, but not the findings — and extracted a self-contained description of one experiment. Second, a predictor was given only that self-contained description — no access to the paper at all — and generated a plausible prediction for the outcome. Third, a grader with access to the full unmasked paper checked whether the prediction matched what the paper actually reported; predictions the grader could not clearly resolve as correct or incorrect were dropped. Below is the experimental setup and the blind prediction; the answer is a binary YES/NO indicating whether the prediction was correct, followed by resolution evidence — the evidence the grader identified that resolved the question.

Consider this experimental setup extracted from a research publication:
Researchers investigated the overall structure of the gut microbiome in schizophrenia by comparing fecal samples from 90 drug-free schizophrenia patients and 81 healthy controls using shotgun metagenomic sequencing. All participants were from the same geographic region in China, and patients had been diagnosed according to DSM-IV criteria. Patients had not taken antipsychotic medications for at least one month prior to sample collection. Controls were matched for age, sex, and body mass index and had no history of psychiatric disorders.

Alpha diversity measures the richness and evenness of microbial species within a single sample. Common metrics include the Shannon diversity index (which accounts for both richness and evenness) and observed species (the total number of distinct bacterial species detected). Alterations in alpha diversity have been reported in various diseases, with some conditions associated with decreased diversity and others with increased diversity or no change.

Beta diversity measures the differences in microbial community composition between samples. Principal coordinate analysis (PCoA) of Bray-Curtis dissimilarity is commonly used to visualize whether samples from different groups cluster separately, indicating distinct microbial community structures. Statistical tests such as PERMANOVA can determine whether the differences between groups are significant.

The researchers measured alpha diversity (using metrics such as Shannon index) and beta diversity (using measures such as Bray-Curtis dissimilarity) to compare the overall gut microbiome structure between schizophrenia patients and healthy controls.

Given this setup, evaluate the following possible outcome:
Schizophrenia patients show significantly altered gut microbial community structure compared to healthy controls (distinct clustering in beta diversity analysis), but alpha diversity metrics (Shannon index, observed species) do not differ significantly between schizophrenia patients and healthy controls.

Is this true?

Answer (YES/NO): NO